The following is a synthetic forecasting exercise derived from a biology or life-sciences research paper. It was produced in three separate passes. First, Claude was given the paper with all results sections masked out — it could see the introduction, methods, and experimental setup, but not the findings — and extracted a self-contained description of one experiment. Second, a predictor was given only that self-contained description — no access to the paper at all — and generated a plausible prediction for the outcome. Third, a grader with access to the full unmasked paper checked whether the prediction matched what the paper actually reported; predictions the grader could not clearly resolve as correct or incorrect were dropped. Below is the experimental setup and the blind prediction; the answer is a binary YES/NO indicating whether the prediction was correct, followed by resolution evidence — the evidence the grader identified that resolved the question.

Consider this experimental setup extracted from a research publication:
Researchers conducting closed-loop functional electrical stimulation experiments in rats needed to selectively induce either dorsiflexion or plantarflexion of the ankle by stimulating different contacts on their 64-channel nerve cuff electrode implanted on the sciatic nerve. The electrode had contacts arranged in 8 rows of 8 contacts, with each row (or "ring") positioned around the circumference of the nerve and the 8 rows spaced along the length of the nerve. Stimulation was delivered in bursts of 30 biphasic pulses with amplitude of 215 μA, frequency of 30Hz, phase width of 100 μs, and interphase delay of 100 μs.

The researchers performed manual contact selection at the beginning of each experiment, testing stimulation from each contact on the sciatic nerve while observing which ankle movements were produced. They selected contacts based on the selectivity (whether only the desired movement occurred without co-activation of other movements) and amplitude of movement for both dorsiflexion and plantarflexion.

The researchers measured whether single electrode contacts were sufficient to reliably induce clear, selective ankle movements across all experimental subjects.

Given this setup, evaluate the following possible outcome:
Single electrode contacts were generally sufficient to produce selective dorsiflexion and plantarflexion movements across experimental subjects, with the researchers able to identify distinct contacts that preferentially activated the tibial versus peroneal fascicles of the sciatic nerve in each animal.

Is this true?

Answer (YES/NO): NO